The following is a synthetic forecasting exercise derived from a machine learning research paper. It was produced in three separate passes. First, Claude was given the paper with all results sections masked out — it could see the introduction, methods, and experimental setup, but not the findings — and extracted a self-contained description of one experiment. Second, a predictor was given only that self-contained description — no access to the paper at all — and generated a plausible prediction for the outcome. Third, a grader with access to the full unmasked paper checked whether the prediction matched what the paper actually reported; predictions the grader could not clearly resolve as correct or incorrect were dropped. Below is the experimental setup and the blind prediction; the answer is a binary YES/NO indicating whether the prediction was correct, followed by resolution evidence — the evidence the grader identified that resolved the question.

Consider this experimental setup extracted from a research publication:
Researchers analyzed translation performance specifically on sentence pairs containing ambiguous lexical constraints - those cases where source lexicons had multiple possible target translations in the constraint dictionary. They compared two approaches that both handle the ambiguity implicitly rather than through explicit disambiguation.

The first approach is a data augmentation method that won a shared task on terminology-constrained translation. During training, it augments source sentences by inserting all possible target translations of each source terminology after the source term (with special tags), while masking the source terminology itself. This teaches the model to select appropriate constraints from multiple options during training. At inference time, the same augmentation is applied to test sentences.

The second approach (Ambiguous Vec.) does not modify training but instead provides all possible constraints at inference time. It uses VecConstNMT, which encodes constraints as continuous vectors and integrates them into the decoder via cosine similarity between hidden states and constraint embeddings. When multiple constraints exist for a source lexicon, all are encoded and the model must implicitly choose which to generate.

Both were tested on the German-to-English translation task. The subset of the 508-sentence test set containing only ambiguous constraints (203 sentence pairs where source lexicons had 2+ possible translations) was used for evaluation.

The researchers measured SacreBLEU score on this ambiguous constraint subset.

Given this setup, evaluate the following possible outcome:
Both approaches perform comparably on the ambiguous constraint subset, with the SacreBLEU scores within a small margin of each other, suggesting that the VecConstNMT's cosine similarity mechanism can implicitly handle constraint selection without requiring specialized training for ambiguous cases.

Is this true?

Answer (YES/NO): NO